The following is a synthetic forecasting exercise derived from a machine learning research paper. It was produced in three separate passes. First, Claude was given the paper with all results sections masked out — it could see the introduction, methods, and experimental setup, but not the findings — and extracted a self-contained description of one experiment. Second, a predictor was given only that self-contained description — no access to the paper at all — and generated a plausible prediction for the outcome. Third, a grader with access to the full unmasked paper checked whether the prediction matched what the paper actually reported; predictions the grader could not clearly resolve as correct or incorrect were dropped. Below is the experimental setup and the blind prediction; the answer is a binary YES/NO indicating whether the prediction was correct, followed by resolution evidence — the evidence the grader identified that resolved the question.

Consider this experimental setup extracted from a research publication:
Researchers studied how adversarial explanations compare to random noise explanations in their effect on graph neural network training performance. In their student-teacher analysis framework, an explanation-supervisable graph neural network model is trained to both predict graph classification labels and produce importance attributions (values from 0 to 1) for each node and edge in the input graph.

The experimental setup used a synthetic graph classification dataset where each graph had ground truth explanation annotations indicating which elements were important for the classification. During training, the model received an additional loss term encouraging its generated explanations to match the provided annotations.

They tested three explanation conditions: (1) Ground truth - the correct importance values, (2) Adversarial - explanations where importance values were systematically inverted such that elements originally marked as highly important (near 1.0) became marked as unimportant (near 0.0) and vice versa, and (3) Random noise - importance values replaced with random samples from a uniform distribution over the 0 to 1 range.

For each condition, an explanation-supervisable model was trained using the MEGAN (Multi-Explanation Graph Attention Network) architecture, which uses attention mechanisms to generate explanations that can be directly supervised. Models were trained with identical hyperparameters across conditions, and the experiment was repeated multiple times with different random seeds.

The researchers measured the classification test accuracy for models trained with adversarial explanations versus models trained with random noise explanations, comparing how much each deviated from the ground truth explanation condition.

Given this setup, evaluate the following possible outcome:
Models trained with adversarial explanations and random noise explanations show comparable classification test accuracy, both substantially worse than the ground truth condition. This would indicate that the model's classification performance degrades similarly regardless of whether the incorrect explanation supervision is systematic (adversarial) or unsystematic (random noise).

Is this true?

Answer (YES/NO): NO